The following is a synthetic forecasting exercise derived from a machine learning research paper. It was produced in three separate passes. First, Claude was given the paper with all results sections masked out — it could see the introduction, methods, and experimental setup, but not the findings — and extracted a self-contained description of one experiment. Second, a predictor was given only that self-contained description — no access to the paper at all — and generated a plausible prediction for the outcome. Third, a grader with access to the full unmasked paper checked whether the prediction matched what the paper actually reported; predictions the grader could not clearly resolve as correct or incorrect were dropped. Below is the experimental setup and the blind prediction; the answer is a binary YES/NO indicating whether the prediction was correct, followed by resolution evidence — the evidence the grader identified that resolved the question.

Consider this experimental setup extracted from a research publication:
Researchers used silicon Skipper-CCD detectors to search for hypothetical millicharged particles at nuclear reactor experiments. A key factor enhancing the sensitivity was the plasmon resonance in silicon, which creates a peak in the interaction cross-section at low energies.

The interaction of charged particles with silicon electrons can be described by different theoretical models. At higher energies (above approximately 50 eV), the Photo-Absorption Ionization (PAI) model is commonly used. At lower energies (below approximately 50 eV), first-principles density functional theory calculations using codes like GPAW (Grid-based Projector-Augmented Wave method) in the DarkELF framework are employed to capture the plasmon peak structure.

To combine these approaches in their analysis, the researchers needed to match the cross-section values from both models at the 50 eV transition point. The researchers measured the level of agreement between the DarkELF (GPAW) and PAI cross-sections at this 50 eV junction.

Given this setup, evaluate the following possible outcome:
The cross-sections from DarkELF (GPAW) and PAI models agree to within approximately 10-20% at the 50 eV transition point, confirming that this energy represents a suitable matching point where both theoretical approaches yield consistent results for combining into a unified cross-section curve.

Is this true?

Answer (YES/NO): NO